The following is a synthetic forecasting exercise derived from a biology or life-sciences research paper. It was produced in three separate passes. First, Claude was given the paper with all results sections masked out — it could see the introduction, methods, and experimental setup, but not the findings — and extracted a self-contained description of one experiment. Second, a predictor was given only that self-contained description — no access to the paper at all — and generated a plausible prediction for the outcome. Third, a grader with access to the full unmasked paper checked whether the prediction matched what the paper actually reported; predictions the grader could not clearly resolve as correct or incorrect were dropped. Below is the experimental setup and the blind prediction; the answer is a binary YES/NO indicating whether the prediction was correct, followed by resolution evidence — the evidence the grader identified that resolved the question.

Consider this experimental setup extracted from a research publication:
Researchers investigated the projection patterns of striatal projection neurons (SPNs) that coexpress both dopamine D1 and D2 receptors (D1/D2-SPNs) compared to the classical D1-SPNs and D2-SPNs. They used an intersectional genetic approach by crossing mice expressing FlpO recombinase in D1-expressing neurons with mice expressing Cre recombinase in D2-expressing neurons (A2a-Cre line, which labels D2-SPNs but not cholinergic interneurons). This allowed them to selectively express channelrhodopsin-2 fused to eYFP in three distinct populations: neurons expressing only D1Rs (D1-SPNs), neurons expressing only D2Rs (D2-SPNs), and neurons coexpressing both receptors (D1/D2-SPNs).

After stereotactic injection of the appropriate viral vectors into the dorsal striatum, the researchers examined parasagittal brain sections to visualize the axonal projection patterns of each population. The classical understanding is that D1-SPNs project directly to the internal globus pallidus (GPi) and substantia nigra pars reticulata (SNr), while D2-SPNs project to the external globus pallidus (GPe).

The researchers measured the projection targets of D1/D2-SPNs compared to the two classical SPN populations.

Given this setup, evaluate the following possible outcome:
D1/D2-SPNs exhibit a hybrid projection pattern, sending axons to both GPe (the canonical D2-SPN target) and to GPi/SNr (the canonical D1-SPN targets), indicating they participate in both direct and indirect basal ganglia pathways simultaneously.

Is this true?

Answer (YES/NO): NO